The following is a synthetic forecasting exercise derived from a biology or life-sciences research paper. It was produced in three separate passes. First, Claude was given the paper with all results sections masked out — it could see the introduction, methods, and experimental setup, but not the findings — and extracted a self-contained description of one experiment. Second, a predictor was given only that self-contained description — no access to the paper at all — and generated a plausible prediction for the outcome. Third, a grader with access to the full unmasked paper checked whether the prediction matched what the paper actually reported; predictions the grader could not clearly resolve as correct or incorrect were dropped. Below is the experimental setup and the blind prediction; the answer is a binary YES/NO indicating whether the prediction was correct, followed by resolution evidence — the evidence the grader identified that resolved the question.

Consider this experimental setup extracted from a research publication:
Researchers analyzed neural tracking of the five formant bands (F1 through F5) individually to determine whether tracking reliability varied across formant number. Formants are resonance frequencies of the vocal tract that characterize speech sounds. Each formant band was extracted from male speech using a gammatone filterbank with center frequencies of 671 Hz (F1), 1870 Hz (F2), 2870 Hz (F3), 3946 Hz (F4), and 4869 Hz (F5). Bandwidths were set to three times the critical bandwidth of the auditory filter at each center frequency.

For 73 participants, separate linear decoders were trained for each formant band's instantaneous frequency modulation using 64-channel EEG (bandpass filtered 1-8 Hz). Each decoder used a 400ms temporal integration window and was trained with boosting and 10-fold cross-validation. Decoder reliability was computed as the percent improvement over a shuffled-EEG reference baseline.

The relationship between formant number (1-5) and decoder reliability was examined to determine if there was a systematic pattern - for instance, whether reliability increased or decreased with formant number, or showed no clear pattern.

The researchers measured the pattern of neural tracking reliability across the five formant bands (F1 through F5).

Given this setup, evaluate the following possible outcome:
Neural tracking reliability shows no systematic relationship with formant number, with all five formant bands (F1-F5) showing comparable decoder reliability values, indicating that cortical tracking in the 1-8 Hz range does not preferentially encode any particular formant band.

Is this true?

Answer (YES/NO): NO